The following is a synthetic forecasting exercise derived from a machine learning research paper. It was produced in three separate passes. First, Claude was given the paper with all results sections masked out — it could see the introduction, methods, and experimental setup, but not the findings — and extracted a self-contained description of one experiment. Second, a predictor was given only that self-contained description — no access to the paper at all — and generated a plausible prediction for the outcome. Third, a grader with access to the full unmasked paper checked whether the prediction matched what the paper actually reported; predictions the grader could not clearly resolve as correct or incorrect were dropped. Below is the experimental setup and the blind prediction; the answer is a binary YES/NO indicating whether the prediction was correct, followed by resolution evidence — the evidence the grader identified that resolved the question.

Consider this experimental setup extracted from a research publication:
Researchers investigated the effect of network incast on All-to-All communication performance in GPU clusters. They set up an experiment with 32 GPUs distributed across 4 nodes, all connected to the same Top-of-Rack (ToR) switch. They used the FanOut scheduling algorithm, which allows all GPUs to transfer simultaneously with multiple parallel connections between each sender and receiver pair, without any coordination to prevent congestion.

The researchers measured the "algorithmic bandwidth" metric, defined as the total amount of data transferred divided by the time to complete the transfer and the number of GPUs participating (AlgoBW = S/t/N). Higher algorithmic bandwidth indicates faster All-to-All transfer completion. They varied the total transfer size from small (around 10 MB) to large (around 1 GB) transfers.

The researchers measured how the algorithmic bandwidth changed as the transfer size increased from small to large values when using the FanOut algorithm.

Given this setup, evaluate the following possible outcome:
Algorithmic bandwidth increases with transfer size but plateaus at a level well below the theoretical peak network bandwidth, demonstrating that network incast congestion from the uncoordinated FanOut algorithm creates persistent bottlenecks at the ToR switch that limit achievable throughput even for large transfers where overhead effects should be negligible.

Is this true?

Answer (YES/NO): NO